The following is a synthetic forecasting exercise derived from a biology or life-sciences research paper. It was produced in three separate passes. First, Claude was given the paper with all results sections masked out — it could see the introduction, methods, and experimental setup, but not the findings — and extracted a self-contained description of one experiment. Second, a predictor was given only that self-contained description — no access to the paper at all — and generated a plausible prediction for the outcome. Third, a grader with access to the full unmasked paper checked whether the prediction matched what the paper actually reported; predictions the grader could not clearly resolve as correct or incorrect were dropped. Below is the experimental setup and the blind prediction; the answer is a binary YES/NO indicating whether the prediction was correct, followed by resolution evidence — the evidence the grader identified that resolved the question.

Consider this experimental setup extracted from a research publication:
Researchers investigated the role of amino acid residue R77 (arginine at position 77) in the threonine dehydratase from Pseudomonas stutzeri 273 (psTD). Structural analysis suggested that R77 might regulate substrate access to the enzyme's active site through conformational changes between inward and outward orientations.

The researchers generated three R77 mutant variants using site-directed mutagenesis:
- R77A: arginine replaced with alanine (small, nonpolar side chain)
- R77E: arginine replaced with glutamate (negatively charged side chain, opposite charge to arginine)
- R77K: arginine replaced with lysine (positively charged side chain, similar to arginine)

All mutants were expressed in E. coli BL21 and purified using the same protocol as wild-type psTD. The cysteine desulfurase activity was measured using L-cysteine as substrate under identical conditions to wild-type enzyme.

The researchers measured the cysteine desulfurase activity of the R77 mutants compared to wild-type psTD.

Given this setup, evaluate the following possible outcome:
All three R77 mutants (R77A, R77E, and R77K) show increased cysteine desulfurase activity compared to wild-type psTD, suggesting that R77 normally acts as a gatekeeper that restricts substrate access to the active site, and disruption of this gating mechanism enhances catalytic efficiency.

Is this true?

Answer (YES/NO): NO